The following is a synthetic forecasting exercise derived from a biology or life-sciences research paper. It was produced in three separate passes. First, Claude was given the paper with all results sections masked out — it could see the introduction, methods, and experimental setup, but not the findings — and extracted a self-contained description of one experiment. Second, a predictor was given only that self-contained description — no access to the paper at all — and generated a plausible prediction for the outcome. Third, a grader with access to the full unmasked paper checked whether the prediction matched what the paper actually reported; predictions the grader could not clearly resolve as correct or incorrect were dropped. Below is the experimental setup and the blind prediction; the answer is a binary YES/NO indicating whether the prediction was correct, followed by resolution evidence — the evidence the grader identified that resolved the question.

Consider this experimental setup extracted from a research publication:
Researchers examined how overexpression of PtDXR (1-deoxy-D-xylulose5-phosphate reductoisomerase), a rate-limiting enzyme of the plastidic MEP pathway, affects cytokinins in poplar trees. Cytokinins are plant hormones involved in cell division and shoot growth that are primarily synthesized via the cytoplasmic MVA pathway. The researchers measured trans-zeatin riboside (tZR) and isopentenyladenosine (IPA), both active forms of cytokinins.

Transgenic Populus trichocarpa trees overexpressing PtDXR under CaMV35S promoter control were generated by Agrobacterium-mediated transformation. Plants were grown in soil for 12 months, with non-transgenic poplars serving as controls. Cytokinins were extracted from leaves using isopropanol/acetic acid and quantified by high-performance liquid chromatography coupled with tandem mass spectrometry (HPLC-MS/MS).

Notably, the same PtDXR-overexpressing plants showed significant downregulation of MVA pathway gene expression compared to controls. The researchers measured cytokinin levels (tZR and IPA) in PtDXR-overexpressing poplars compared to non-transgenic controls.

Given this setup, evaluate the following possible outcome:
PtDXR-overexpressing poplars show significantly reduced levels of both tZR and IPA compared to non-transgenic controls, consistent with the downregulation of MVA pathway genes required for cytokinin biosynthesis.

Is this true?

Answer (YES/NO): NO